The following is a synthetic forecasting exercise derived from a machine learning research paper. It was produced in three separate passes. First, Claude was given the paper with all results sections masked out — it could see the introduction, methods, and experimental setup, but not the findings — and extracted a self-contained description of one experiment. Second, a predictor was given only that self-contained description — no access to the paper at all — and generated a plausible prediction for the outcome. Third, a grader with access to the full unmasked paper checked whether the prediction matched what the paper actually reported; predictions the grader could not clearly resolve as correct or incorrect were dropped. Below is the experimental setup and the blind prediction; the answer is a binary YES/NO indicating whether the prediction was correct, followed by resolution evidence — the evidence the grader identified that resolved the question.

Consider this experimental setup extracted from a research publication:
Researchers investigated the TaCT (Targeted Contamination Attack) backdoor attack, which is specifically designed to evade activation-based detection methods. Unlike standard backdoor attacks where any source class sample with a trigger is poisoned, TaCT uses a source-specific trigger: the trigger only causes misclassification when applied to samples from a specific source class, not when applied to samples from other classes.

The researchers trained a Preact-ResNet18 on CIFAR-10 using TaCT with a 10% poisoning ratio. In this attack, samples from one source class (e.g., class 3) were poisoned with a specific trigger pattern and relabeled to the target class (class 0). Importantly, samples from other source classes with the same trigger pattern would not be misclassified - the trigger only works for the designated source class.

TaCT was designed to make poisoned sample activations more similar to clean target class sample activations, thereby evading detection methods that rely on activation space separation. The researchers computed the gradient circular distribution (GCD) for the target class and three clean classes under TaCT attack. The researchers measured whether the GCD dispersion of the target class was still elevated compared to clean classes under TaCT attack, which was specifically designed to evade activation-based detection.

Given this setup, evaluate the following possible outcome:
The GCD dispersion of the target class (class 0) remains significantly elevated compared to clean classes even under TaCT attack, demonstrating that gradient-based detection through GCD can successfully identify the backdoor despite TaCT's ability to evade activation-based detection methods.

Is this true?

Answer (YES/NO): YES